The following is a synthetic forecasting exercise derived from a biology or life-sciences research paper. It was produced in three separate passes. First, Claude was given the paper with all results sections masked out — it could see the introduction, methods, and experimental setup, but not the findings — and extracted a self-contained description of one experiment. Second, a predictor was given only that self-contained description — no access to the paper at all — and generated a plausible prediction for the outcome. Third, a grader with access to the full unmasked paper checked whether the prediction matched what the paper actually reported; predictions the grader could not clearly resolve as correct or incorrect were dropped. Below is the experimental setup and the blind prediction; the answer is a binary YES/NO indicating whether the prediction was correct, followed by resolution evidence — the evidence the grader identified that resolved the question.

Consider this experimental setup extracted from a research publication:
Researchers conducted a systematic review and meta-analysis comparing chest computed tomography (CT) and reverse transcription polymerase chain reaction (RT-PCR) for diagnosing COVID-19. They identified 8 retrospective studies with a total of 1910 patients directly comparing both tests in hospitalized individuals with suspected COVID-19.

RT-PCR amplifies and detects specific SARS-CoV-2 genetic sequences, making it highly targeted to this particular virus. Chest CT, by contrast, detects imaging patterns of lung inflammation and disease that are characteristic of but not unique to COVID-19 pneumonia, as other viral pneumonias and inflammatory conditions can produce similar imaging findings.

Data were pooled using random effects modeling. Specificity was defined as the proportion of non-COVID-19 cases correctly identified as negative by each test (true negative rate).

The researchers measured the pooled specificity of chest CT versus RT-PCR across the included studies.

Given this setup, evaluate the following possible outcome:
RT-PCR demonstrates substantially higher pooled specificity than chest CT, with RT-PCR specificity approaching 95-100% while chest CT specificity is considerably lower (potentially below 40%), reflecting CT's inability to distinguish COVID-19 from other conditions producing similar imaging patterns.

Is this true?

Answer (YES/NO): NO